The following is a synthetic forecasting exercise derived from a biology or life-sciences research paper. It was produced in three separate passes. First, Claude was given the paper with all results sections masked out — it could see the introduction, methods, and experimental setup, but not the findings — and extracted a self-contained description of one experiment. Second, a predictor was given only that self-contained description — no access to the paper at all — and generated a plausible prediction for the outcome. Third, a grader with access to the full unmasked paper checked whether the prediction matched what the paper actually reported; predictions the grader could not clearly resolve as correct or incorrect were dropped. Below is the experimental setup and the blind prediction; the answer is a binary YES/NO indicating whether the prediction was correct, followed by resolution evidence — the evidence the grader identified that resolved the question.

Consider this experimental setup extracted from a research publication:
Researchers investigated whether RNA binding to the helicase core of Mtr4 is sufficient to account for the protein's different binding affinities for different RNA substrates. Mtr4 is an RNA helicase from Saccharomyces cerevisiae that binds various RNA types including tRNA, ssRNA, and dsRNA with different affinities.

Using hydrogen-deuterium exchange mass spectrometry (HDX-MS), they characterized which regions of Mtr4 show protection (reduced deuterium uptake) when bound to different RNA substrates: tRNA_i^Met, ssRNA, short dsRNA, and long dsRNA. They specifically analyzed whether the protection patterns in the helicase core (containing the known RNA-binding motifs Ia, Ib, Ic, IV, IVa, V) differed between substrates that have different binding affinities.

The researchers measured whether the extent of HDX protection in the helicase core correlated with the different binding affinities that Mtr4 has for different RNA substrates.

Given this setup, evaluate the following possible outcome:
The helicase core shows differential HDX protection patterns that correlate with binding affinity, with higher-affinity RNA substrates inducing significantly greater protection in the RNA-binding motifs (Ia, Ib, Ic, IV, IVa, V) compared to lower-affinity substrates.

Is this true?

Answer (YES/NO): NO